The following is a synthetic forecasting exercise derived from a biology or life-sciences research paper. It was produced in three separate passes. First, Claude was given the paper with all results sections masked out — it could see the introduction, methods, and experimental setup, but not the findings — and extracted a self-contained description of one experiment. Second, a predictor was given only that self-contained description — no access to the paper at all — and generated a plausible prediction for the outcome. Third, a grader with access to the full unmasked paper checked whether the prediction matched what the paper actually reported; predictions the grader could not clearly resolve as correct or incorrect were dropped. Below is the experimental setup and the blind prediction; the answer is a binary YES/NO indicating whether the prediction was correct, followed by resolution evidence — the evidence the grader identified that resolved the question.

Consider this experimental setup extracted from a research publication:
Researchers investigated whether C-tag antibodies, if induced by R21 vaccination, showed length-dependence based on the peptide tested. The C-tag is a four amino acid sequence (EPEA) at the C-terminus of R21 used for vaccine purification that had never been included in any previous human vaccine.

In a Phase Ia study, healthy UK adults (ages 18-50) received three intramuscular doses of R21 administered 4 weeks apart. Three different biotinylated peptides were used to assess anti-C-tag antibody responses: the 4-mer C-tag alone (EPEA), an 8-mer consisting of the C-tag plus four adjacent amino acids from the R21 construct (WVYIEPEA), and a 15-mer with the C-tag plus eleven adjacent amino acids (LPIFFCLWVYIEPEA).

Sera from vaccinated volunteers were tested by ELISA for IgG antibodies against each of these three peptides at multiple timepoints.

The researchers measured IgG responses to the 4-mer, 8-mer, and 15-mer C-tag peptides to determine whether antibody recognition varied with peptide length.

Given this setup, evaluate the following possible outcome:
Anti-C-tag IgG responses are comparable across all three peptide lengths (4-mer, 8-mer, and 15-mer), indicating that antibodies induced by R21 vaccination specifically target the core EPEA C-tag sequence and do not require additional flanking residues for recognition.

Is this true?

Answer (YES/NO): NO